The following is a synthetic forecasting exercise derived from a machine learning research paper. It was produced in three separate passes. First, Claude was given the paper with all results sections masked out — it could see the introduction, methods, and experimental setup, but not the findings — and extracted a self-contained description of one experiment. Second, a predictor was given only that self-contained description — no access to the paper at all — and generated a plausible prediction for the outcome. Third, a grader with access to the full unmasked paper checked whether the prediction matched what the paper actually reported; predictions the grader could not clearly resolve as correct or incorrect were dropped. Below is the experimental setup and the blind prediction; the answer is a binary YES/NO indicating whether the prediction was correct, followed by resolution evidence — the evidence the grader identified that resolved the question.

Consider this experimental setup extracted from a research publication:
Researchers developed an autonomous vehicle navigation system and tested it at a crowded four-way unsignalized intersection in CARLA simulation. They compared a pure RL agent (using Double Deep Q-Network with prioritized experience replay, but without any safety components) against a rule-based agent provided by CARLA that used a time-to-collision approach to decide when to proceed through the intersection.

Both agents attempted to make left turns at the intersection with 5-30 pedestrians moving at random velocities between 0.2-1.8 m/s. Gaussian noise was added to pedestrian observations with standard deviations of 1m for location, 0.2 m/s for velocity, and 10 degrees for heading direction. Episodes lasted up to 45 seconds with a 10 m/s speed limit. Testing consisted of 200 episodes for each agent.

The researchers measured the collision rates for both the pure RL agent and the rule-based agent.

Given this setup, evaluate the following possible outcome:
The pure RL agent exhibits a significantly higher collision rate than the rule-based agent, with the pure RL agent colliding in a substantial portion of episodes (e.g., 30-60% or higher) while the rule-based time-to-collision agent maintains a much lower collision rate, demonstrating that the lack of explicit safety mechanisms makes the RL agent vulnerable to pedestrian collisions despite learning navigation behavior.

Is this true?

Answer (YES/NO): NO